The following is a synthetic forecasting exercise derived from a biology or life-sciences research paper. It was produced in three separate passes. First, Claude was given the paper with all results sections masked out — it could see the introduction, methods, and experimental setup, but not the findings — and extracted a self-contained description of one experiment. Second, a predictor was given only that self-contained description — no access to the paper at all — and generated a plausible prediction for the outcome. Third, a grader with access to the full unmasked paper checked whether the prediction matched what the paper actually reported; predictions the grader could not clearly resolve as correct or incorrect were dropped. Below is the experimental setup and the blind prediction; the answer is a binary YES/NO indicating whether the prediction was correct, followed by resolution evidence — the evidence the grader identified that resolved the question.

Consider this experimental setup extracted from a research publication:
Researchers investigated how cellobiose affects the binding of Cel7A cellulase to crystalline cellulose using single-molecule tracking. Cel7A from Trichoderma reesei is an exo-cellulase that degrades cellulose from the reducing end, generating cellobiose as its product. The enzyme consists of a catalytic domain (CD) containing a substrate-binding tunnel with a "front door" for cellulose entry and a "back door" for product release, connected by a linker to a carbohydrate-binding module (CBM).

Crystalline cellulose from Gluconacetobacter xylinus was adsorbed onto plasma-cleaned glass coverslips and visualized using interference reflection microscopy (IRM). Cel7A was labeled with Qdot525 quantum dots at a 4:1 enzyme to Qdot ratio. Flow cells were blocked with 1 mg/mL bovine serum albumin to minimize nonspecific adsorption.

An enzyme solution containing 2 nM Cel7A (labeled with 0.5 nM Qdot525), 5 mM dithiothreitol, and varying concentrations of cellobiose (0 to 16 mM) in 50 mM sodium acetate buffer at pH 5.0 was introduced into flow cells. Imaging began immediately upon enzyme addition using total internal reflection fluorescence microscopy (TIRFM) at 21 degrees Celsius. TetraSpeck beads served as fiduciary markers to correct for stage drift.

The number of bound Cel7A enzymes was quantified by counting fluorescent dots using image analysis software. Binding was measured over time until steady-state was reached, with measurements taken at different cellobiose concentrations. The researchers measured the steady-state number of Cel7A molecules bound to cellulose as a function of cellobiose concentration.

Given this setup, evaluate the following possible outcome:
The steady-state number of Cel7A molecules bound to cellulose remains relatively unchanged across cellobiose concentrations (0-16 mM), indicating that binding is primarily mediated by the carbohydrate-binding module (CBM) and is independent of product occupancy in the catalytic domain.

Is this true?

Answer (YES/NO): NO